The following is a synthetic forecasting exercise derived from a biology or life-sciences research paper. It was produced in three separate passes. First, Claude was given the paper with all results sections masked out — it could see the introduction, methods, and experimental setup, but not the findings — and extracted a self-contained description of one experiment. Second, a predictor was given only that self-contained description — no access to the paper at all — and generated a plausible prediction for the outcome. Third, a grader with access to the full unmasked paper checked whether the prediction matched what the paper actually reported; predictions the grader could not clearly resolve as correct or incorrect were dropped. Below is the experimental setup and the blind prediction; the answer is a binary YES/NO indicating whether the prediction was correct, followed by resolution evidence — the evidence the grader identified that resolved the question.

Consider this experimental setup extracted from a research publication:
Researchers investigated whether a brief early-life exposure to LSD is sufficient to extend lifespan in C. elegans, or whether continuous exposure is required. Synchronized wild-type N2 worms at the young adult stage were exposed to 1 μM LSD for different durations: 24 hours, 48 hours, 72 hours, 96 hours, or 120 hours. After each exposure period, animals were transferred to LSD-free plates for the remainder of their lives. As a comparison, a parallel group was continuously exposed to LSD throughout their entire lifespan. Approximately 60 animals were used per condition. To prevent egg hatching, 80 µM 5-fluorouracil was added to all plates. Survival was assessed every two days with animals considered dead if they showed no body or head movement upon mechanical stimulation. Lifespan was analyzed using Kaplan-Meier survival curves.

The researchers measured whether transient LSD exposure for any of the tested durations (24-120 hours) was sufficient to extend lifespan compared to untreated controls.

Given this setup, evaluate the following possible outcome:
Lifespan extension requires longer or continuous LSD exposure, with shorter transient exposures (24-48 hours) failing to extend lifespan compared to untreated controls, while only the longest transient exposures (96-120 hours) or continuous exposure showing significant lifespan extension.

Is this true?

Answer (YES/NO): NO